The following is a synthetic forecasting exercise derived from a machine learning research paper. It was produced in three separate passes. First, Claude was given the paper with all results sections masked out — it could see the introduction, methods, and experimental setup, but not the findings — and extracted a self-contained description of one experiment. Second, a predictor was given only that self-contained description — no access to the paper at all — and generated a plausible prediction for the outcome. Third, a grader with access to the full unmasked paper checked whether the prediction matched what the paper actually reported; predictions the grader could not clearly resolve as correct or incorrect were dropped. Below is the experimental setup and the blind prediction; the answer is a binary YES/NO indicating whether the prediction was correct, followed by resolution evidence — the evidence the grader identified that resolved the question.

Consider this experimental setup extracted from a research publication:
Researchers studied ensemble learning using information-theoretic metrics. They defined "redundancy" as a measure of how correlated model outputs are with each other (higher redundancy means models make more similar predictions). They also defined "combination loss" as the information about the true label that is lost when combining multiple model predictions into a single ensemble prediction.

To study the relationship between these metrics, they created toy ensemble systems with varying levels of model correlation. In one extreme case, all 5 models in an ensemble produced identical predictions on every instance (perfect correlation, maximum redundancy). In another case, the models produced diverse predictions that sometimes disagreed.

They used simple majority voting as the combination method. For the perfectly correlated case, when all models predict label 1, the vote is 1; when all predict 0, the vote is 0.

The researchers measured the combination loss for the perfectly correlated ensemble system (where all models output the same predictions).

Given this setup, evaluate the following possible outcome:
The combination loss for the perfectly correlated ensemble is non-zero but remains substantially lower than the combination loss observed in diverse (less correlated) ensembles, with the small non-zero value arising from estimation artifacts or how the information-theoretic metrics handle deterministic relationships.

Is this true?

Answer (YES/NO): NO